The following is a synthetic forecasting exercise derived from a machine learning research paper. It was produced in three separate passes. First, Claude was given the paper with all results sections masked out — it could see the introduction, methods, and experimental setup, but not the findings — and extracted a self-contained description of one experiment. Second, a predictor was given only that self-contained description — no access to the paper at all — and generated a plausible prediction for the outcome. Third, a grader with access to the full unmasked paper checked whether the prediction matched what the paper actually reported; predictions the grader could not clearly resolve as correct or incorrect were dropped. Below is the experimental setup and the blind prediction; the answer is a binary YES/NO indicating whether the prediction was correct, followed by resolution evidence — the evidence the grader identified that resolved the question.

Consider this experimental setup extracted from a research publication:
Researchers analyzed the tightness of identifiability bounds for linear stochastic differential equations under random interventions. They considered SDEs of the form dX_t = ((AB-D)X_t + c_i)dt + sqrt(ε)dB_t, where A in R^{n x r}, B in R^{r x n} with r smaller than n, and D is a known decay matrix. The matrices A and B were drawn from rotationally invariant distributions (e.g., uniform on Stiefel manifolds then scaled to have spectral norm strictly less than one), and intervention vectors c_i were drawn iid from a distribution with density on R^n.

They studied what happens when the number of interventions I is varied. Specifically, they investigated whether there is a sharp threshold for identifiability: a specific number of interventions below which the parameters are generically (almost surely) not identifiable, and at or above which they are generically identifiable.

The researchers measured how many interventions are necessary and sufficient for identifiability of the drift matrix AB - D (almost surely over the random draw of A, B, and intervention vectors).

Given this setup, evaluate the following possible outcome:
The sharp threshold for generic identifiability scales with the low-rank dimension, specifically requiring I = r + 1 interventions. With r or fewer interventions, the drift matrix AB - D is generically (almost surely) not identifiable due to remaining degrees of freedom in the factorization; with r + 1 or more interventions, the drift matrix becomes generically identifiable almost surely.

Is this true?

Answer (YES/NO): NO